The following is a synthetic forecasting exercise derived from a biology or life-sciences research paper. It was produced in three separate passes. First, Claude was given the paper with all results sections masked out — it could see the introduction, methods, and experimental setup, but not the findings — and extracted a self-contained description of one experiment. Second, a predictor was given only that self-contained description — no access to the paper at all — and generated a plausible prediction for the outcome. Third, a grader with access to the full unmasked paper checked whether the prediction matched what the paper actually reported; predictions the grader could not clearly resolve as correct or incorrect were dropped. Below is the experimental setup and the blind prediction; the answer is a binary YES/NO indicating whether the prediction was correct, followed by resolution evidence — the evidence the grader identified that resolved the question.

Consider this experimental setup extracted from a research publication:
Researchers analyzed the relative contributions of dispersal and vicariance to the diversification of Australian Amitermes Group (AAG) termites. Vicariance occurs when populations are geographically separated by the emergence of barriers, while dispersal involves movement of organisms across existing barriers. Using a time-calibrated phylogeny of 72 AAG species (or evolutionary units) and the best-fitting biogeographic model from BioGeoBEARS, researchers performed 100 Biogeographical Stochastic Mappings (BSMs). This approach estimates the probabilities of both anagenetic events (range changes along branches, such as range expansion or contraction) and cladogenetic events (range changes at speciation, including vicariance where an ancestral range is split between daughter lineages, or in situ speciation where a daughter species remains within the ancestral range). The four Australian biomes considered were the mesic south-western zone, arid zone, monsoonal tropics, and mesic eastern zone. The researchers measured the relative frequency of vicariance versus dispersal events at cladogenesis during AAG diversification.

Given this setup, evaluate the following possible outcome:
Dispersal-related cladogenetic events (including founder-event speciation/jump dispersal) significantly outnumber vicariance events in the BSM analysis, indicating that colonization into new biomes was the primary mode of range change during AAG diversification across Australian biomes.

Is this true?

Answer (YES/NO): YES